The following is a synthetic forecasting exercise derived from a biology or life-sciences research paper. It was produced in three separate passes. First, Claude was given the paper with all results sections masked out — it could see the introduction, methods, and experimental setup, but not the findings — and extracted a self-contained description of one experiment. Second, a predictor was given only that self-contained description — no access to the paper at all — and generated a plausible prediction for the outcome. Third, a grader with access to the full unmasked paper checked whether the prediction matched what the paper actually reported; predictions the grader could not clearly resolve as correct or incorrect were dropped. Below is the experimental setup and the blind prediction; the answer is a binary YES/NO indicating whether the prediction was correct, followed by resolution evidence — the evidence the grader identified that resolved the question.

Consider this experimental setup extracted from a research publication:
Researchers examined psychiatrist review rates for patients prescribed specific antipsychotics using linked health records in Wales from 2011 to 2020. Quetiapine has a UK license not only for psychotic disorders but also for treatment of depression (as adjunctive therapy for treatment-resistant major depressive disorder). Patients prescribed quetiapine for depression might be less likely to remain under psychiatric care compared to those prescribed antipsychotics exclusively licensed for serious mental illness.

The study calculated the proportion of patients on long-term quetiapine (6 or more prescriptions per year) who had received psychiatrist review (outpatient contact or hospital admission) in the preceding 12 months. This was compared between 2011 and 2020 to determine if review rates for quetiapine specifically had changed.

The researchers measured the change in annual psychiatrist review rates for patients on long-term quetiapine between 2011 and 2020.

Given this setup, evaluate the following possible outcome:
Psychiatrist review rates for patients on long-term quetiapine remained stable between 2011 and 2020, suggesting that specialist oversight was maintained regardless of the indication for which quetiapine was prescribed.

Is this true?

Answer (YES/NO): NO